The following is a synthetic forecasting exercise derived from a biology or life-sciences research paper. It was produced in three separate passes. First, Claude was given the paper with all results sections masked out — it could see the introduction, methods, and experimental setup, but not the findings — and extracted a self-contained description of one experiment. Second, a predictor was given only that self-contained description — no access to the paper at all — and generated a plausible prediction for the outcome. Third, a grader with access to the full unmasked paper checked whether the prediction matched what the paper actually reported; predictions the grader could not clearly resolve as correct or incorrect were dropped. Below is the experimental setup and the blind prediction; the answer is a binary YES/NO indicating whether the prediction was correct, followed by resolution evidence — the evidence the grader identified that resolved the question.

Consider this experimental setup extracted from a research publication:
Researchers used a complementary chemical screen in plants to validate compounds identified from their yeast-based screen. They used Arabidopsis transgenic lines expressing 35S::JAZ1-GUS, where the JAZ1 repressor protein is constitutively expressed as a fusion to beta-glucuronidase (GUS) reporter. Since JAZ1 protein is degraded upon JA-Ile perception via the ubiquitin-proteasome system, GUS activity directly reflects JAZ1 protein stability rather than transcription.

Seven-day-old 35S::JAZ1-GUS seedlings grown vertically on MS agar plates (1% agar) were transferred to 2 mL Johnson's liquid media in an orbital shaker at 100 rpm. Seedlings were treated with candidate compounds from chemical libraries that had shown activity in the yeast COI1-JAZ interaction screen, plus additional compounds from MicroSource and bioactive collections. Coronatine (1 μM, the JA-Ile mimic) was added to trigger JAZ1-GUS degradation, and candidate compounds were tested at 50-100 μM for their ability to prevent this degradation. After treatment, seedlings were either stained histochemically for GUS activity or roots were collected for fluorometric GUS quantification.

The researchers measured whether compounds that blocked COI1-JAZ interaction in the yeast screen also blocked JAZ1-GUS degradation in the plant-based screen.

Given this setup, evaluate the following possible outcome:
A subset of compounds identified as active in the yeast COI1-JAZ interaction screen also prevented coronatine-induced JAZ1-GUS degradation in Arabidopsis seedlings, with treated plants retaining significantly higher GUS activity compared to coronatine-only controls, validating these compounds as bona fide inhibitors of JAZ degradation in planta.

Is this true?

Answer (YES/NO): YES